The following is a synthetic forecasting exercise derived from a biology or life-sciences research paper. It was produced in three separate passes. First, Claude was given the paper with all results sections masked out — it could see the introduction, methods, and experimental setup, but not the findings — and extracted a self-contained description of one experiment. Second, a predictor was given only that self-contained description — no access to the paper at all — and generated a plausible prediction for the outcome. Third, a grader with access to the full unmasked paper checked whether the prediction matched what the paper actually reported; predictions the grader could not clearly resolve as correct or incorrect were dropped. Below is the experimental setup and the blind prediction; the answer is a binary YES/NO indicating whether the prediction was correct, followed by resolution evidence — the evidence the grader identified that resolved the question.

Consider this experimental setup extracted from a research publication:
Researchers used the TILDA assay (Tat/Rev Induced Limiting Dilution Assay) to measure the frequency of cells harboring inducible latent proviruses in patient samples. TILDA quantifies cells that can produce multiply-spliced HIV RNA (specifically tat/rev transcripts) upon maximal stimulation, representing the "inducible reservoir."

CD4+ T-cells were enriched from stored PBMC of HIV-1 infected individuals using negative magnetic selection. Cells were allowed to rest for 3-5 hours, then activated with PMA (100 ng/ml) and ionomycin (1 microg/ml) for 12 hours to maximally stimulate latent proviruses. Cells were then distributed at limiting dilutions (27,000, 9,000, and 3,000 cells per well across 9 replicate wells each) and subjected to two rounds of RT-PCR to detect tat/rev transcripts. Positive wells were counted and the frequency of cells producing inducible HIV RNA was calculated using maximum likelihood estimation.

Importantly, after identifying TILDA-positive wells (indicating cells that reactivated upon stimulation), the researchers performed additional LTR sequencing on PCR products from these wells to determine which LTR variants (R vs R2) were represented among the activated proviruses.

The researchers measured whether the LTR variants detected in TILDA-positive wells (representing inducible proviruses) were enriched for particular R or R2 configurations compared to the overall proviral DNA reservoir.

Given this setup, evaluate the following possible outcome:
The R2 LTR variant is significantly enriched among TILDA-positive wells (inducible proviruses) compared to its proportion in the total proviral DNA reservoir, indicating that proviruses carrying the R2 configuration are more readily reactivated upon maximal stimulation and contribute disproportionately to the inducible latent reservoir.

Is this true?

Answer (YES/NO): NO